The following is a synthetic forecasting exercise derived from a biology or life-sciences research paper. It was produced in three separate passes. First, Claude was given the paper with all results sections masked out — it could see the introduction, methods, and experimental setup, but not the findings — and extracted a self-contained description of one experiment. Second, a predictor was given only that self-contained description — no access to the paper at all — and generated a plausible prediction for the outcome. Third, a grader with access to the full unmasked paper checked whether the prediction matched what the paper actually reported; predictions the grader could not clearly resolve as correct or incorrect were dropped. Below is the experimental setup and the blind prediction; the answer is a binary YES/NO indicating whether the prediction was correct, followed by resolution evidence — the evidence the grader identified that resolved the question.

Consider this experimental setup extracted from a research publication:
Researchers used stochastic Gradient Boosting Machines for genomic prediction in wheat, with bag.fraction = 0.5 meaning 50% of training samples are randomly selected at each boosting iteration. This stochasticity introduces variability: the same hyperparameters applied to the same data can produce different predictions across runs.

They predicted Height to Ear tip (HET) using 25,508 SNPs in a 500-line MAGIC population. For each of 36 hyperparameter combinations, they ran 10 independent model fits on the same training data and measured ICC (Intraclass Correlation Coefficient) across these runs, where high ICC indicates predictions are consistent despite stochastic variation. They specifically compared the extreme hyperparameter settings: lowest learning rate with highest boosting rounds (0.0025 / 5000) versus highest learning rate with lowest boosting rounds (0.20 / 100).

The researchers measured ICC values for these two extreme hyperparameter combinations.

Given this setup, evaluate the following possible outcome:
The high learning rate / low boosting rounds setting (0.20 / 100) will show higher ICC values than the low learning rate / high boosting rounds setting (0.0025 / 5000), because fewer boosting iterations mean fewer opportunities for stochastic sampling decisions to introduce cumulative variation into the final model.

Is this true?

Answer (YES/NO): NO